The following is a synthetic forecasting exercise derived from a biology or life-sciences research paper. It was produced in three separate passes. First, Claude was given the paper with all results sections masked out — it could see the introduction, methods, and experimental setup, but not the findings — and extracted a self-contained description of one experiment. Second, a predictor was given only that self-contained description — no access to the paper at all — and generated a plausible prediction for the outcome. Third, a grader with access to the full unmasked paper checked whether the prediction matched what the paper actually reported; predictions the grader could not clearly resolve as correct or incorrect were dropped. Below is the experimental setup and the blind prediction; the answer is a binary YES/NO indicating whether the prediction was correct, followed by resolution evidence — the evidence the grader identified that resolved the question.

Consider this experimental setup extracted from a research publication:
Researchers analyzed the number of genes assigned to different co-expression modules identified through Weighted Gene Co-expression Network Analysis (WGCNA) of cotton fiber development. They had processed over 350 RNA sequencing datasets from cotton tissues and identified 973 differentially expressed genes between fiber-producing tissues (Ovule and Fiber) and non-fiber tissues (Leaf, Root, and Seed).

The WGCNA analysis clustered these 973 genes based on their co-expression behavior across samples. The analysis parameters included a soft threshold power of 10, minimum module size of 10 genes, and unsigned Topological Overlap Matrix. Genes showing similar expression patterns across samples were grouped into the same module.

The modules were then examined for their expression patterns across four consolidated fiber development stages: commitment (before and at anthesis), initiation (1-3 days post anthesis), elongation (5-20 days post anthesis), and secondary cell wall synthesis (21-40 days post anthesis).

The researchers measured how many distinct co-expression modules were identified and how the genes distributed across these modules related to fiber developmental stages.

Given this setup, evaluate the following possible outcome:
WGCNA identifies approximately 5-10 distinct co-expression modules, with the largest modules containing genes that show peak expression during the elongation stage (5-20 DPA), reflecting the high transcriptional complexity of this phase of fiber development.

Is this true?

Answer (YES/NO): YES